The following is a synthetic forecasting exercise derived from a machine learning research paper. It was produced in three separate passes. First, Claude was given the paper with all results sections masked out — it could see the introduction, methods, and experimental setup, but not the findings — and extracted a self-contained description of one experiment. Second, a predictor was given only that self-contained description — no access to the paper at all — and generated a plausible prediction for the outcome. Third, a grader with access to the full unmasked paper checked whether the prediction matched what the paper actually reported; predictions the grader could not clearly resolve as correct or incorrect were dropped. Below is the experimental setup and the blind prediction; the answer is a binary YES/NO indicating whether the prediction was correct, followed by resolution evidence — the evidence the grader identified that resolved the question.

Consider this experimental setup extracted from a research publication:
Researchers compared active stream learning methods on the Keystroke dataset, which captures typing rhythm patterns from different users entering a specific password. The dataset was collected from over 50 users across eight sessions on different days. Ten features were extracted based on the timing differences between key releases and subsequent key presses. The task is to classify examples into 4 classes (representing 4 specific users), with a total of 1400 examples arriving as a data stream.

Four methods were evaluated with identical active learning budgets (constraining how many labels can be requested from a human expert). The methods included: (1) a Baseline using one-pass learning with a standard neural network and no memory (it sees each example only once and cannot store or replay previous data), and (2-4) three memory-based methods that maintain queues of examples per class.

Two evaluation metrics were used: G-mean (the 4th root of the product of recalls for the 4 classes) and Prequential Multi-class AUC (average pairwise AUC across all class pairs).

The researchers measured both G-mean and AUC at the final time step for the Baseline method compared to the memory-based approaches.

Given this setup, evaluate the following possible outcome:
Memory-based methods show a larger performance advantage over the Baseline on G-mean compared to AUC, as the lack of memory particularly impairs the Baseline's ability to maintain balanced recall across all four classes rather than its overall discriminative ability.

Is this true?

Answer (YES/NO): YES